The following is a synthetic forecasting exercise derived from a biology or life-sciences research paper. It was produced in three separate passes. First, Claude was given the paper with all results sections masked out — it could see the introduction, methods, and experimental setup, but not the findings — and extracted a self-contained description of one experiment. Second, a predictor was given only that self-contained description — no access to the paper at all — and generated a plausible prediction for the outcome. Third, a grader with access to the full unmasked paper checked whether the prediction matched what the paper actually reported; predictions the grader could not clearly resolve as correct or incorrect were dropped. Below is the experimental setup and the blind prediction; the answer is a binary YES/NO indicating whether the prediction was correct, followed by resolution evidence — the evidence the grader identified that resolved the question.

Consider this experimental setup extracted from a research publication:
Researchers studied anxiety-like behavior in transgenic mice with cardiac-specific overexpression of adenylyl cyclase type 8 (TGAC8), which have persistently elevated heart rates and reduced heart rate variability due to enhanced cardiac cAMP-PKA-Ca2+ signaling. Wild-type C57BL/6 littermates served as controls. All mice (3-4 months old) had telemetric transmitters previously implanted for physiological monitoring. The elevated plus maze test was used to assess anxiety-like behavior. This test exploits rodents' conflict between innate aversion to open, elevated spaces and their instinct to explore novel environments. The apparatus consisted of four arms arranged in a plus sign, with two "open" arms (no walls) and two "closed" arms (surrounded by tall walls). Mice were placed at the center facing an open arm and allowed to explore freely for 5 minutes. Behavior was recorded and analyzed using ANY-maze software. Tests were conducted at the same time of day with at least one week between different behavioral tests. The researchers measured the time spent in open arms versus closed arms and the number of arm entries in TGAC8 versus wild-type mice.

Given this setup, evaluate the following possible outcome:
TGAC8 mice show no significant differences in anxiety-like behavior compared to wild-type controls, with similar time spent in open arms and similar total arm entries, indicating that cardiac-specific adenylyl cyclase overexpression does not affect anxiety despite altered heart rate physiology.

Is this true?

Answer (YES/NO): YES